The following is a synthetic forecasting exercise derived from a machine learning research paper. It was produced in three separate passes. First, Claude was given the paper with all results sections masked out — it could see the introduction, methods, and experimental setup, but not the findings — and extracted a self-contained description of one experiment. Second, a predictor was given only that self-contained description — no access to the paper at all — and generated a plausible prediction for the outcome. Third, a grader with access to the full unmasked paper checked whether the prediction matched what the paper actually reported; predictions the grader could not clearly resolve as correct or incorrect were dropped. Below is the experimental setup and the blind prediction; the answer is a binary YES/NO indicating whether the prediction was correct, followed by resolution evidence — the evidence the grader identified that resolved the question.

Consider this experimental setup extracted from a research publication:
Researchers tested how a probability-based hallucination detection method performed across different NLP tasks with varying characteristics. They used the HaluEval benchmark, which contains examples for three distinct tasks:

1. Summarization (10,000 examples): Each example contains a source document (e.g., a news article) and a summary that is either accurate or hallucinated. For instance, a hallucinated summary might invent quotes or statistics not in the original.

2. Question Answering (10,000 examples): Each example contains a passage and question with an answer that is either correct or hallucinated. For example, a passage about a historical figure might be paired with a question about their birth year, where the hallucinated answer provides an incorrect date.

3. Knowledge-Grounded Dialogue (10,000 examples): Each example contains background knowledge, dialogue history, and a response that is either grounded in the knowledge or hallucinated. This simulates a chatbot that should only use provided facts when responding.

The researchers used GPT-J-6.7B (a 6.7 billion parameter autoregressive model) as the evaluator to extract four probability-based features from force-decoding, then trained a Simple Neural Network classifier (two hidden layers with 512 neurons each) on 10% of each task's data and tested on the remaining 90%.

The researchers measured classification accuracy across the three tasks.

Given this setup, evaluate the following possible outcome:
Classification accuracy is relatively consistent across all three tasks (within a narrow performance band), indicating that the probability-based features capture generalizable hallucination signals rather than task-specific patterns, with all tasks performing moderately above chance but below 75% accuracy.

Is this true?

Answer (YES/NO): NO